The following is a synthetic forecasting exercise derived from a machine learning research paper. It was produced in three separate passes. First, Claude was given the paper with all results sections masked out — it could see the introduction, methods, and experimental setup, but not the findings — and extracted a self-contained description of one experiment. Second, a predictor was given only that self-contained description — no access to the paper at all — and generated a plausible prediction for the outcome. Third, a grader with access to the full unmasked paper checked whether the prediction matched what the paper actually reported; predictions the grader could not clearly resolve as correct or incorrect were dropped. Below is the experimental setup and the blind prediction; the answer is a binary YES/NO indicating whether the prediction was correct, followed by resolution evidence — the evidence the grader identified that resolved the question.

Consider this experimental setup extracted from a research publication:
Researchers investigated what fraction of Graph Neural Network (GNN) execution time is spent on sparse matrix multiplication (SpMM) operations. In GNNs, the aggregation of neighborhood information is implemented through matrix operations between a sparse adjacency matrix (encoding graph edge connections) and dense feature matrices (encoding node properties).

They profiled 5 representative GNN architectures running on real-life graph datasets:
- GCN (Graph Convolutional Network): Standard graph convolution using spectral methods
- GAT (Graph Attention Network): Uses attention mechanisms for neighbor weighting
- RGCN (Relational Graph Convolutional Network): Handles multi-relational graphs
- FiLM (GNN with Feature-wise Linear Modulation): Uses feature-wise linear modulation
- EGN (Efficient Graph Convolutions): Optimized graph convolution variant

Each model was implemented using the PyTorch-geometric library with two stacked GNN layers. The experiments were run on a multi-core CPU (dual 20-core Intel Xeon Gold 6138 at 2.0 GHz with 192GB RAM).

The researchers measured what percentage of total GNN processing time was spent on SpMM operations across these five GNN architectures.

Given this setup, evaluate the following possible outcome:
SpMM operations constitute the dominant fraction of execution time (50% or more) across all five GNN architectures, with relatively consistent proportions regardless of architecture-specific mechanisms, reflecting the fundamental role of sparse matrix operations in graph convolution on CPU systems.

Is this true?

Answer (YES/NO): YES